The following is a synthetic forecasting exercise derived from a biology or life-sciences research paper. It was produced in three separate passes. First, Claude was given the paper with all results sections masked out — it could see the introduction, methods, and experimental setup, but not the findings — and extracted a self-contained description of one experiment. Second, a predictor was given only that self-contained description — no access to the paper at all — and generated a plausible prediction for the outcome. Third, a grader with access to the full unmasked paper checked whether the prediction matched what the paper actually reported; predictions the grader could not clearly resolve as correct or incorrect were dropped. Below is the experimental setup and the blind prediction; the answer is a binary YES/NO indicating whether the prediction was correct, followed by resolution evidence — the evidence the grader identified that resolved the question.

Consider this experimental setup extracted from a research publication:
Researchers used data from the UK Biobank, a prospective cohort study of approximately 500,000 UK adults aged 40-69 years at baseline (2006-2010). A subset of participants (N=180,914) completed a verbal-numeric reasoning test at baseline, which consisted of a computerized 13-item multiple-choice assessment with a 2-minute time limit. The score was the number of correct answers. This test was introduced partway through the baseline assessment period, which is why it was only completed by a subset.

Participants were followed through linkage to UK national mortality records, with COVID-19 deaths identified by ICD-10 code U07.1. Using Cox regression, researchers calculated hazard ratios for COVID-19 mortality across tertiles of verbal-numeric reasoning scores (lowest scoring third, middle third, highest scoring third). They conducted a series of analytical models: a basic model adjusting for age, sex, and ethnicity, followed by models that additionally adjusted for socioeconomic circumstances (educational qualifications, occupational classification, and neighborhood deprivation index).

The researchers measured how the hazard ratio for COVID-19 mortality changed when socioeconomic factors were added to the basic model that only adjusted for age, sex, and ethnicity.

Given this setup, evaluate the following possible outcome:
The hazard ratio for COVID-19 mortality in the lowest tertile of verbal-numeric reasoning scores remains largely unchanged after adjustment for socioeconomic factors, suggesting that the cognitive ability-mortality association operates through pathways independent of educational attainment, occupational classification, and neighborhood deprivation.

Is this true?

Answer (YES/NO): YES